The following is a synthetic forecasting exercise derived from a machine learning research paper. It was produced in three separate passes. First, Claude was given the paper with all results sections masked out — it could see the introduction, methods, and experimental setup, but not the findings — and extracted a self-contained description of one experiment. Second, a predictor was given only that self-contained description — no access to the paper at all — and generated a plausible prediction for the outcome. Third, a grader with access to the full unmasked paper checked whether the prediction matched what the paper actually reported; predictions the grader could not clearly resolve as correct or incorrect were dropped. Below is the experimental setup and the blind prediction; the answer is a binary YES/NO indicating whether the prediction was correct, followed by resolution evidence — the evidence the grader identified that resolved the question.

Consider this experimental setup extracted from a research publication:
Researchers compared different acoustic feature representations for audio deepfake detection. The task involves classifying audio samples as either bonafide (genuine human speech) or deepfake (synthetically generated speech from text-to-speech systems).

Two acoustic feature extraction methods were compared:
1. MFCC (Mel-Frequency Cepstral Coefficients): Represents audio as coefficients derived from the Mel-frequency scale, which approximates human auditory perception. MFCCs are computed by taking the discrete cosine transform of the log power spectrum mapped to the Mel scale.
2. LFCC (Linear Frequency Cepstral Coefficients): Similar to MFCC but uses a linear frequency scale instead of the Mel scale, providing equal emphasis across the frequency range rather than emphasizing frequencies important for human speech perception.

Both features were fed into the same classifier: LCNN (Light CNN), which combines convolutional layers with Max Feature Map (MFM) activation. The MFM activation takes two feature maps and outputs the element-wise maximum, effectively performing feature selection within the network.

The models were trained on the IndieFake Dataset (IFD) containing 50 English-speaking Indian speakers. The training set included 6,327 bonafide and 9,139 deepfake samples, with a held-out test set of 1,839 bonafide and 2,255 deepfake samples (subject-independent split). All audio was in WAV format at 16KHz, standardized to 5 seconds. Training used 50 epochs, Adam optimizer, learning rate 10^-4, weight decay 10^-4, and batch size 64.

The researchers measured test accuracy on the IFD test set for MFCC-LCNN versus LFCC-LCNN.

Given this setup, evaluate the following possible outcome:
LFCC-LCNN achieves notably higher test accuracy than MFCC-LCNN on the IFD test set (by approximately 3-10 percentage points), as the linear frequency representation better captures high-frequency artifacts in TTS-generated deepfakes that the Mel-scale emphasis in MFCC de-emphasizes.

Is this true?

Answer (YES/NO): NO